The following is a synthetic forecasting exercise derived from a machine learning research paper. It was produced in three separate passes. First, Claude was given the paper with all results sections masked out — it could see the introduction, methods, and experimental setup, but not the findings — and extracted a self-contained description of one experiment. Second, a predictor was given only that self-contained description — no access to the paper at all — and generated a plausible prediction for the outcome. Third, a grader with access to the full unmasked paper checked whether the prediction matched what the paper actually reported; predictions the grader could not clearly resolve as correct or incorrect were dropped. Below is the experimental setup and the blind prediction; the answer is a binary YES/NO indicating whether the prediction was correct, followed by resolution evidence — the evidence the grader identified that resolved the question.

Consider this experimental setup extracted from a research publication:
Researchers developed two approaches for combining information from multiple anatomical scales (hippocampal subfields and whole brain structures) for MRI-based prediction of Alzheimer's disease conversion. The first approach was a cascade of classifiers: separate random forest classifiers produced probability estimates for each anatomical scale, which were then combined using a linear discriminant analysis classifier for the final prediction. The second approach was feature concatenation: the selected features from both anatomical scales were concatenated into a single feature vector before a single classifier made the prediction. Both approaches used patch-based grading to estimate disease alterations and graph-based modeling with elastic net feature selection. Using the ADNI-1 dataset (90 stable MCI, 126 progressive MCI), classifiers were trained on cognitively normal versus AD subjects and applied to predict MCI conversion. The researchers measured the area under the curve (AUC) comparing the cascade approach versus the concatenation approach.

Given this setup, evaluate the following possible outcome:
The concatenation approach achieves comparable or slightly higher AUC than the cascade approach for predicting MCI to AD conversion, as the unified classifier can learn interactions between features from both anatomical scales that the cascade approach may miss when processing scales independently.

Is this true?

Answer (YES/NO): NO